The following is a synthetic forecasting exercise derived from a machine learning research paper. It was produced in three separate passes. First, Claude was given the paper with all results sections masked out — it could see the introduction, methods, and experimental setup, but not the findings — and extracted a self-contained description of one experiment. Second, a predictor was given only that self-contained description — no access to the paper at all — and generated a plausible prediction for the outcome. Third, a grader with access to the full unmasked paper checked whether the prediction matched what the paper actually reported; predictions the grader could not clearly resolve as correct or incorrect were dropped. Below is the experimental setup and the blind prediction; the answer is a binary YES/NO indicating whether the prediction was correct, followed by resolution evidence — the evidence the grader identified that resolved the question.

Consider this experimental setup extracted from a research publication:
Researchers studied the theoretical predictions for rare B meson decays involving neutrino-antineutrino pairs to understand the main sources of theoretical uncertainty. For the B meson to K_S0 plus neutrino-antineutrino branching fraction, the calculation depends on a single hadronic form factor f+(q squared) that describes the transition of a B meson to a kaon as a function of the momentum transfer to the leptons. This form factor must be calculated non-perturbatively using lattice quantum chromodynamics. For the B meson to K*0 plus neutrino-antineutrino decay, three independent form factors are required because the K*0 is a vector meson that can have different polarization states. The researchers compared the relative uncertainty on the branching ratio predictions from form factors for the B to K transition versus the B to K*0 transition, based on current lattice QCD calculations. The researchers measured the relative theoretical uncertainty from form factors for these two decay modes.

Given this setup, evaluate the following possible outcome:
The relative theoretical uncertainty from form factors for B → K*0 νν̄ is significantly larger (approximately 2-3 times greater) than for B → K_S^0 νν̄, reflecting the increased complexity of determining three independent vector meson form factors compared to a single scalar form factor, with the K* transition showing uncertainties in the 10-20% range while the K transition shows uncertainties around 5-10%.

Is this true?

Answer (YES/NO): YES